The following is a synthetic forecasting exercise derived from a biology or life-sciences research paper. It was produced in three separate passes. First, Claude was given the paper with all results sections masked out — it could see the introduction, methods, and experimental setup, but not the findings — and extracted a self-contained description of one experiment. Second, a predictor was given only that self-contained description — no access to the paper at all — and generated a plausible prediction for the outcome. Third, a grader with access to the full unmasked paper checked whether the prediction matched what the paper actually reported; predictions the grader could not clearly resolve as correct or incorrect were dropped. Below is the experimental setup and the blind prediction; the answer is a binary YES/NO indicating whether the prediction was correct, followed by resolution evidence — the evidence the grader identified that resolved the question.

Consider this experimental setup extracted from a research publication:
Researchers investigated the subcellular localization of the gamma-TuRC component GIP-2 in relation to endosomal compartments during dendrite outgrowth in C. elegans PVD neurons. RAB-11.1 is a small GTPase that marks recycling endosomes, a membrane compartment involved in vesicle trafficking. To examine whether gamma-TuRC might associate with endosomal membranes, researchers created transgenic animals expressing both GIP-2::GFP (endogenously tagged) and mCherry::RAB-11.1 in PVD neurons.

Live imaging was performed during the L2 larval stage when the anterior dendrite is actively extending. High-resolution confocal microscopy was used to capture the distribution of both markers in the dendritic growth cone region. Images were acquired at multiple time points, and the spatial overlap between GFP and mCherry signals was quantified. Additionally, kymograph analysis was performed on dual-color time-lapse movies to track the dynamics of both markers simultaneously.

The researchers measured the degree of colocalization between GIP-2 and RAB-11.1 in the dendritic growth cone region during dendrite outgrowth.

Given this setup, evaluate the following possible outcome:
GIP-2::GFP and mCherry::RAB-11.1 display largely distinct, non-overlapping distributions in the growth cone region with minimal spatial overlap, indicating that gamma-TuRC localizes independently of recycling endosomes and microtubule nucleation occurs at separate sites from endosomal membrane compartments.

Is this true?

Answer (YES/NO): NO